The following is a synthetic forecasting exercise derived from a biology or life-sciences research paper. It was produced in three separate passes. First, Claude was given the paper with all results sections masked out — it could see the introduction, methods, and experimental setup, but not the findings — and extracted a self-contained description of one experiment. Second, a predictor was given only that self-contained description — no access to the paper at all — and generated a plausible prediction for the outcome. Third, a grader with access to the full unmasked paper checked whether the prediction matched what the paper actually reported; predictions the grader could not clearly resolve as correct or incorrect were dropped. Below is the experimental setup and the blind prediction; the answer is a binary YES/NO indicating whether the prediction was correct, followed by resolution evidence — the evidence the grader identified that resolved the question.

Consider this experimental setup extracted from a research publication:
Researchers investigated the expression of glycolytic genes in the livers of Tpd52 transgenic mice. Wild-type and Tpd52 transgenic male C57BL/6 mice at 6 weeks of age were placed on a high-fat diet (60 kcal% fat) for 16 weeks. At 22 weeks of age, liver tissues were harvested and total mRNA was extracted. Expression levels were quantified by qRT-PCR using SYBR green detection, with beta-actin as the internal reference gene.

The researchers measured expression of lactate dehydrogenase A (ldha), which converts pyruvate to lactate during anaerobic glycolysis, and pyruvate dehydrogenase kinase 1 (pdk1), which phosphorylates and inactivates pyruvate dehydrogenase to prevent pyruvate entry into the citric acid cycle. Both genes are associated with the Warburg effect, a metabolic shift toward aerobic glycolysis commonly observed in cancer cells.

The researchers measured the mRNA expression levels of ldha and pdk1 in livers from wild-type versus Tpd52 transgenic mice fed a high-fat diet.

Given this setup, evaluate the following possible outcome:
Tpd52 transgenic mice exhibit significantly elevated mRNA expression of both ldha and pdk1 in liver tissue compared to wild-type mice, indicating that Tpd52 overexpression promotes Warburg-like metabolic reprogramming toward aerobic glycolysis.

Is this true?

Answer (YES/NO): YES